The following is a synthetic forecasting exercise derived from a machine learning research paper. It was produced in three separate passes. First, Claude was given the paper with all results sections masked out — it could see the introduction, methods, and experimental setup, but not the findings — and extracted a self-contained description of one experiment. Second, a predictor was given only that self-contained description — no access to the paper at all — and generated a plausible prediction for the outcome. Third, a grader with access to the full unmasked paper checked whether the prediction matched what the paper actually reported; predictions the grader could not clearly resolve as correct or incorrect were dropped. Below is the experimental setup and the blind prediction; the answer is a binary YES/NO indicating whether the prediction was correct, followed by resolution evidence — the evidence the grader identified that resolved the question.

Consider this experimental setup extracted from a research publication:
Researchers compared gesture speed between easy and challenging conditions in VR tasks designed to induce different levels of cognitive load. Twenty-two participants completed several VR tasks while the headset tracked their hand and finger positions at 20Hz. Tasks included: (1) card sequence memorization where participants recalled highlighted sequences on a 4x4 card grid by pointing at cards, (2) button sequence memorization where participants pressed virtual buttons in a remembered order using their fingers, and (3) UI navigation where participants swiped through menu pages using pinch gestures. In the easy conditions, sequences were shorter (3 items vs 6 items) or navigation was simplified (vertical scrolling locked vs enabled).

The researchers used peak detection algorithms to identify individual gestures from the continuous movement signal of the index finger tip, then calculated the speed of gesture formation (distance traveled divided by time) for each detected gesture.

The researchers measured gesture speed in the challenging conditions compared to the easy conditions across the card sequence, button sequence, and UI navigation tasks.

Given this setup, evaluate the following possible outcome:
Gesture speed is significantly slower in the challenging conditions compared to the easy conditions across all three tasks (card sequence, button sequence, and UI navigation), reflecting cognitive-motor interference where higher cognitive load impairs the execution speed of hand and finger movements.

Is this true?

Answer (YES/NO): YES